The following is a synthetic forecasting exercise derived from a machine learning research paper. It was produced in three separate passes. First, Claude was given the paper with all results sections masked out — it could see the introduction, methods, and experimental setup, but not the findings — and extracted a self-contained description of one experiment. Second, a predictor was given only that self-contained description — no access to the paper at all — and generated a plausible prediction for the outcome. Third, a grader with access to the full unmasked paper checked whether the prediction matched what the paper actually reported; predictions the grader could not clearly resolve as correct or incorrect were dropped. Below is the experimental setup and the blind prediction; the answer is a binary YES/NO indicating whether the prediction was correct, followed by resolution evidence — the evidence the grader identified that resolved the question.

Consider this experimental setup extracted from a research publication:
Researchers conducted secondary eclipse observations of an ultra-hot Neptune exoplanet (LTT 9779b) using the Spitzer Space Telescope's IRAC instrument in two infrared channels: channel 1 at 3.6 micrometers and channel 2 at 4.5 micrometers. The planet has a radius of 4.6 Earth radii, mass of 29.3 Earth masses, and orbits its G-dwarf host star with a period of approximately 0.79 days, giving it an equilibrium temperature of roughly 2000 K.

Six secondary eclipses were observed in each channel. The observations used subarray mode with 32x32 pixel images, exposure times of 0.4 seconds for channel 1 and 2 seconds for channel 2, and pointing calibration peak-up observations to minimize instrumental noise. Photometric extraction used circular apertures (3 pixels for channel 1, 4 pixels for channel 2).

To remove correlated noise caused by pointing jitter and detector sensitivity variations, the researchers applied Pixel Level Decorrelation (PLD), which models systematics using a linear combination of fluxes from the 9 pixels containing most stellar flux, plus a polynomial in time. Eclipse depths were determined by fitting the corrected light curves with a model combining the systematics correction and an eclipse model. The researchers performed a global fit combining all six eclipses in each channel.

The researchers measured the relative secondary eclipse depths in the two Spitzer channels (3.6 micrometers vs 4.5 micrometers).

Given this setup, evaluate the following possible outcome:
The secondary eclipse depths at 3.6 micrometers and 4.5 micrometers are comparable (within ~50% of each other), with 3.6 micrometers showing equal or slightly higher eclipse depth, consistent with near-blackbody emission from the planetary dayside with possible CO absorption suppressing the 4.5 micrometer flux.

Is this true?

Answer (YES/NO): YES